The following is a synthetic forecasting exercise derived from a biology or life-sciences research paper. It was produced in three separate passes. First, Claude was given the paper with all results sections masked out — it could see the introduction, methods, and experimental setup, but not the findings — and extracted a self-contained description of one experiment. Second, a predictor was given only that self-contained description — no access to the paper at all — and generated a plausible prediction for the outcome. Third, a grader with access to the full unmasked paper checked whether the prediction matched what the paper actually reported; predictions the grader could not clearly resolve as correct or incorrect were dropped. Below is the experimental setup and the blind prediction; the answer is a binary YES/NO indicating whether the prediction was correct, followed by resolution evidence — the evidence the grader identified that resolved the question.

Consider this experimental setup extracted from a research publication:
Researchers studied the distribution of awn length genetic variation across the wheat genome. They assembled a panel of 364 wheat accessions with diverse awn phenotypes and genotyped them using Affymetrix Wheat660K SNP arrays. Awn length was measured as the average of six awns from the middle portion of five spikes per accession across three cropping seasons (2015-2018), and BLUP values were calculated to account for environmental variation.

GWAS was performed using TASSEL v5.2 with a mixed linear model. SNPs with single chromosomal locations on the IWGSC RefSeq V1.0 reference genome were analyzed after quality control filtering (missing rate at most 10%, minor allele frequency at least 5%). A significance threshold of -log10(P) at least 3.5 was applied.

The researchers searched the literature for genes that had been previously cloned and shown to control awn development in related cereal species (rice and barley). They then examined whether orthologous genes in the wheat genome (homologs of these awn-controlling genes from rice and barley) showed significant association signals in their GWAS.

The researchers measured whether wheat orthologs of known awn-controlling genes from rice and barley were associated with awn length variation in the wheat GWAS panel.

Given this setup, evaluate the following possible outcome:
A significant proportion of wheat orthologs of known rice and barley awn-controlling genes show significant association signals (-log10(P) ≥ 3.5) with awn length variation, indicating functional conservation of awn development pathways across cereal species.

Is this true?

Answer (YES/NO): YES